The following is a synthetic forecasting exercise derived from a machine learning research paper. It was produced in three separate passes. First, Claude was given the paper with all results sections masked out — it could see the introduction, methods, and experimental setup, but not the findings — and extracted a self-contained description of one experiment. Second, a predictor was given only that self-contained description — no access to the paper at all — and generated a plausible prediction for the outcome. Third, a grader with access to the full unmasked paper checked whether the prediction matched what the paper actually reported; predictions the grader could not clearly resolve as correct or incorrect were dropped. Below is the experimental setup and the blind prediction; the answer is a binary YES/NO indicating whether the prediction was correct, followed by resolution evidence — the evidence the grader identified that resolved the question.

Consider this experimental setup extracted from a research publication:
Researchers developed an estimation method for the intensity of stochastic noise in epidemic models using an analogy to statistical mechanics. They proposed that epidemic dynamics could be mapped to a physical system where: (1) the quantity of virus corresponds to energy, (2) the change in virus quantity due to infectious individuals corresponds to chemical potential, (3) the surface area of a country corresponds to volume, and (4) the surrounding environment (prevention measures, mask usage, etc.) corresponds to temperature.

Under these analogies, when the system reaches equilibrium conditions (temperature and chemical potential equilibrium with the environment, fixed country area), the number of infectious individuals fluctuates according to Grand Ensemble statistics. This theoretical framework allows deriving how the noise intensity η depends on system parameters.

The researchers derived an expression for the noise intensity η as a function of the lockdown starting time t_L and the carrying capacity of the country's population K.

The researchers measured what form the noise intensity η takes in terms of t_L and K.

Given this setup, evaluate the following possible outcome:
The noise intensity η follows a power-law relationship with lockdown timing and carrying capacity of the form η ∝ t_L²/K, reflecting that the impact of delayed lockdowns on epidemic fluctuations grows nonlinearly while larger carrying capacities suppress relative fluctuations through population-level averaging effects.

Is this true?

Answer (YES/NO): NO